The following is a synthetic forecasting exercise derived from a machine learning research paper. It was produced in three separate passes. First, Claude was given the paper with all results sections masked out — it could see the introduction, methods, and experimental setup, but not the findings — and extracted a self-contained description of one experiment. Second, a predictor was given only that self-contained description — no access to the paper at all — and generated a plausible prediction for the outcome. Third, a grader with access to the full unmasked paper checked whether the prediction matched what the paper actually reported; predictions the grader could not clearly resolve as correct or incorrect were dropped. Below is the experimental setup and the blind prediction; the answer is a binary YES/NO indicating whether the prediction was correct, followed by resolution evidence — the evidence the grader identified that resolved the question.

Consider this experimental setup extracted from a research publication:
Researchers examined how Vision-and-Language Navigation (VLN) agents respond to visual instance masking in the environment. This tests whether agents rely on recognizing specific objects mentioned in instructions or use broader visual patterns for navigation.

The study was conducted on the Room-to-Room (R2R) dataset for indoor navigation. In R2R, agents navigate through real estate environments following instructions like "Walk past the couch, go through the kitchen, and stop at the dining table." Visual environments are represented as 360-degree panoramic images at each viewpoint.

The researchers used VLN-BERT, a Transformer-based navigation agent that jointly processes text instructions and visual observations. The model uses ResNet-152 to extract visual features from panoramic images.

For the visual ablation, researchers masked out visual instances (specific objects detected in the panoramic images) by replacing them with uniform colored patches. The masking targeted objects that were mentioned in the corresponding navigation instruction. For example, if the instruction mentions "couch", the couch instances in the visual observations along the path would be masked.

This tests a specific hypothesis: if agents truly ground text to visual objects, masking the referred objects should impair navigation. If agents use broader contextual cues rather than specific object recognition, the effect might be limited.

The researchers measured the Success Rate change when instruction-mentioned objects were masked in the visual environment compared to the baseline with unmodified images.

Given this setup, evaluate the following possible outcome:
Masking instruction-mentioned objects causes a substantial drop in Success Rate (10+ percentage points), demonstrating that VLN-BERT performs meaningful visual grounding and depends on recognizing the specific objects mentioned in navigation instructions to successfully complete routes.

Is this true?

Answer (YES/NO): NO